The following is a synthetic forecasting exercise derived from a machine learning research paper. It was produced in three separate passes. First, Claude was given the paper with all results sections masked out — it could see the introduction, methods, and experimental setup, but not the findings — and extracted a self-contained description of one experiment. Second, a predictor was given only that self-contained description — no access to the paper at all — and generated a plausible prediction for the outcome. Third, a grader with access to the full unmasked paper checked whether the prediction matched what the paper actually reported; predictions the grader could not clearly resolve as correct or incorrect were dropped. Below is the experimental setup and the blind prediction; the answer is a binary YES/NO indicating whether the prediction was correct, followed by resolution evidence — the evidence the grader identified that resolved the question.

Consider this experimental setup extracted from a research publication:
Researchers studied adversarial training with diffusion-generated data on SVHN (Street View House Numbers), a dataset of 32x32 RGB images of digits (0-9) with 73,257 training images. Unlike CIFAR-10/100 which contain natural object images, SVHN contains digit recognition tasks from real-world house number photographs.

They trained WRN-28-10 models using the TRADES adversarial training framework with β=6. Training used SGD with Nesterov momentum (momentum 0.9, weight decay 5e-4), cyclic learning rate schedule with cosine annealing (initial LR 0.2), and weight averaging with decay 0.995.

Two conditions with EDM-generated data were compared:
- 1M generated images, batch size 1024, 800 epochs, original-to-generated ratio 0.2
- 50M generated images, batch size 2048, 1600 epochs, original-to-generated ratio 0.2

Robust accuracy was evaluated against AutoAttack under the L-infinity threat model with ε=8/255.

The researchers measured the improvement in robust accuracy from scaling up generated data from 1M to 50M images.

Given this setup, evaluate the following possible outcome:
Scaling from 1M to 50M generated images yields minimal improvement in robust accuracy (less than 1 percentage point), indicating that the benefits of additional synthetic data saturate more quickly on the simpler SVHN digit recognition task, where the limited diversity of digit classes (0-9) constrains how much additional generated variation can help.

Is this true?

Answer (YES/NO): NO